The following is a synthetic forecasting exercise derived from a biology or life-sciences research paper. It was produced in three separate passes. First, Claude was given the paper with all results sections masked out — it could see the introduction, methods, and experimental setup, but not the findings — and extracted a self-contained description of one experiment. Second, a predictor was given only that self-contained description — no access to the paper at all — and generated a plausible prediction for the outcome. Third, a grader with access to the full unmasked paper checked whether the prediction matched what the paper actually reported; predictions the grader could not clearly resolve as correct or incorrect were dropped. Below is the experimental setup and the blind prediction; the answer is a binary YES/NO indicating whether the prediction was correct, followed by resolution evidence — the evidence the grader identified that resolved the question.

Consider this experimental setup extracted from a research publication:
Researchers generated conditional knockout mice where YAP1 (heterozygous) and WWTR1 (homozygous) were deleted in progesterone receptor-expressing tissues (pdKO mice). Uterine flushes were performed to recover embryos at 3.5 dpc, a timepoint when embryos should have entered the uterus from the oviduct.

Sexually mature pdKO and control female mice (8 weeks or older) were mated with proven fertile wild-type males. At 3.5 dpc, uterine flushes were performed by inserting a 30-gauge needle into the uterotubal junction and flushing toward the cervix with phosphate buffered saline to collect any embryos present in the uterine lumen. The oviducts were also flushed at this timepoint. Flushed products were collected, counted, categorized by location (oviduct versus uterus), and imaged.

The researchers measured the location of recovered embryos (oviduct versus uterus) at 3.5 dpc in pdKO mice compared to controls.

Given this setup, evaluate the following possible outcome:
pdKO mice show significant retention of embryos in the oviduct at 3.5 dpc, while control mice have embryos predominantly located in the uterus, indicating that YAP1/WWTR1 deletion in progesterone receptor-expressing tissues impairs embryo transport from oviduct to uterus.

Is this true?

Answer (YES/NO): NO